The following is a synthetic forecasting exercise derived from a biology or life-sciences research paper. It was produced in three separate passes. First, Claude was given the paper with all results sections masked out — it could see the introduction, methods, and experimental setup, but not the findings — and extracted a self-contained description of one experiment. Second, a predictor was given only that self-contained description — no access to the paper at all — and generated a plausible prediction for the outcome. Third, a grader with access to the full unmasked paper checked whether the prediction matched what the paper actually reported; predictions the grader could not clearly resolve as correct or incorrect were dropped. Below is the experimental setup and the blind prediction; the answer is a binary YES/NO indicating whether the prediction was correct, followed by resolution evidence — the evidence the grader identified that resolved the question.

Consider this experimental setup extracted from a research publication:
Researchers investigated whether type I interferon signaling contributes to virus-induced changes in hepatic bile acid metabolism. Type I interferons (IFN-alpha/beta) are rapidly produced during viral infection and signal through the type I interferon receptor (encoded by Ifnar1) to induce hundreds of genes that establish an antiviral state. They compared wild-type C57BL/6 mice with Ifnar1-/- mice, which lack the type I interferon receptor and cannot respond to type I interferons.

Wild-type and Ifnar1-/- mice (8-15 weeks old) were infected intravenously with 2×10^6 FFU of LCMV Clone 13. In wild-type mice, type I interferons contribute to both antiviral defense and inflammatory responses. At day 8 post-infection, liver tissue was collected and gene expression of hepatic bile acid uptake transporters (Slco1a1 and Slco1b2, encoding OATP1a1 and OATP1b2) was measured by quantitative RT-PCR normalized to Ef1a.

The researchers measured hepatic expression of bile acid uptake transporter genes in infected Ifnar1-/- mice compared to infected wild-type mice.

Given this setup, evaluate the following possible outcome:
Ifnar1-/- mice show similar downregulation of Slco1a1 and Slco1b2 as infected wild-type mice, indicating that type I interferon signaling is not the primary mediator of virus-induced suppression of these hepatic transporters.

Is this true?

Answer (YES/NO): YES